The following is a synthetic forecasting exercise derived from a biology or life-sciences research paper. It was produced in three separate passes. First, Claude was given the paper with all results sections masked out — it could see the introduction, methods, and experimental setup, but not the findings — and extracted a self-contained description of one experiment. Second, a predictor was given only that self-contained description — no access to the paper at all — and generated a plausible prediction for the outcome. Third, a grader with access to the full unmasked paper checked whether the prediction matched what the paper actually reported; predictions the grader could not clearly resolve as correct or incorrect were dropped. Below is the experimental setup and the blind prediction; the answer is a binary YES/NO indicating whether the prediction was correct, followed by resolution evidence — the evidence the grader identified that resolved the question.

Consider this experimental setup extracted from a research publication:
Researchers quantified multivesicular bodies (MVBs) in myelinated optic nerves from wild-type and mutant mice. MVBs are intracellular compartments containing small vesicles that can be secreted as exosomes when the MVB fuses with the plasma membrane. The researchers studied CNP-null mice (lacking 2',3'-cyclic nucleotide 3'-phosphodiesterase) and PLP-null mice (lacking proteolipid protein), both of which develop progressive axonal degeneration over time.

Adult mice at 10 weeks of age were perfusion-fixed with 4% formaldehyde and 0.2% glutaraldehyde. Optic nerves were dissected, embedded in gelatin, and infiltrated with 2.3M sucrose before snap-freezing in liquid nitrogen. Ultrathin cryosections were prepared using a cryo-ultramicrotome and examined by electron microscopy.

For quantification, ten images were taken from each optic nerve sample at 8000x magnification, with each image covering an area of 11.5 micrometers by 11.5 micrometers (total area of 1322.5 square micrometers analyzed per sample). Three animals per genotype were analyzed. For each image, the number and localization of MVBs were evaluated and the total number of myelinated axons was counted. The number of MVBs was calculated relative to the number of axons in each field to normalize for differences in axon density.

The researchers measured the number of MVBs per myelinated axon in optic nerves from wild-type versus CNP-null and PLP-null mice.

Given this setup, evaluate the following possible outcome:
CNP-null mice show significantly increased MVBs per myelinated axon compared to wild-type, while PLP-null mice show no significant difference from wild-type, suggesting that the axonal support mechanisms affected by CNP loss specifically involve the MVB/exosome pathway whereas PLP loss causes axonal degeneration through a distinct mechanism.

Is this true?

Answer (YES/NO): NO